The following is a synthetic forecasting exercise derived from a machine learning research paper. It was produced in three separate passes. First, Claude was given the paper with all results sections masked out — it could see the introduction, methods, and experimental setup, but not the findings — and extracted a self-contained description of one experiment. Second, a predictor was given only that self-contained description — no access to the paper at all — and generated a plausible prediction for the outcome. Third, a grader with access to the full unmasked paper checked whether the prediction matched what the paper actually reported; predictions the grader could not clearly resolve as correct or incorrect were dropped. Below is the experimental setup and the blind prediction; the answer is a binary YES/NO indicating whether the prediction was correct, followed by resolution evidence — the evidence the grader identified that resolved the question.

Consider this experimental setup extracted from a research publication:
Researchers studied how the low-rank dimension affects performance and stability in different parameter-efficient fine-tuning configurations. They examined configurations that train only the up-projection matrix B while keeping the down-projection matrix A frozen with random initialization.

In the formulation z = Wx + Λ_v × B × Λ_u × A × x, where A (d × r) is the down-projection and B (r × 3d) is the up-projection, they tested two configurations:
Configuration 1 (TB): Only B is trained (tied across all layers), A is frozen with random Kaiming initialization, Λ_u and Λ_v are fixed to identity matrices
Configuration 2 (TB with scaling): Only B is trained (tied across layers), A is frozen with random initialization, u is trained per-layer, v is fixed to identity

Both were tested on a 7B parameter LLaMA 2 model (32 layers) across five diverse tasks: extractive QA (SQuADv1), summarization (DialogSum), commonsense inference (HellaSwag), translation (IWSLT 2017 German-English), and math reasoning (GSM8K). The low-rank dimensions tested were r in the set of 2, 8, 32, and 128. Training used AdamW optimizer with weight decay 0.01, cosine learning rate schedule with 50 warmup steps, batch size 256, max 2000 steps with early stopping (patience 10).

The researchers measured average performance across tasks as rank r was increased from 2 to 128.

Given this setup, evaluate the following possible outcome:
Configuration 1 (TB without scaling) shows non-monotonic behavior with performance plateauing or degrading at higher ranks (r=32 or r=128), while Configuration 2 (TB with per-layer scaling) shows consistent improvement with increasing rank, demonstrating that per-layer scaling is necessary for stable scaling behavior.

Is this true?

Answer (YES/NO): NO